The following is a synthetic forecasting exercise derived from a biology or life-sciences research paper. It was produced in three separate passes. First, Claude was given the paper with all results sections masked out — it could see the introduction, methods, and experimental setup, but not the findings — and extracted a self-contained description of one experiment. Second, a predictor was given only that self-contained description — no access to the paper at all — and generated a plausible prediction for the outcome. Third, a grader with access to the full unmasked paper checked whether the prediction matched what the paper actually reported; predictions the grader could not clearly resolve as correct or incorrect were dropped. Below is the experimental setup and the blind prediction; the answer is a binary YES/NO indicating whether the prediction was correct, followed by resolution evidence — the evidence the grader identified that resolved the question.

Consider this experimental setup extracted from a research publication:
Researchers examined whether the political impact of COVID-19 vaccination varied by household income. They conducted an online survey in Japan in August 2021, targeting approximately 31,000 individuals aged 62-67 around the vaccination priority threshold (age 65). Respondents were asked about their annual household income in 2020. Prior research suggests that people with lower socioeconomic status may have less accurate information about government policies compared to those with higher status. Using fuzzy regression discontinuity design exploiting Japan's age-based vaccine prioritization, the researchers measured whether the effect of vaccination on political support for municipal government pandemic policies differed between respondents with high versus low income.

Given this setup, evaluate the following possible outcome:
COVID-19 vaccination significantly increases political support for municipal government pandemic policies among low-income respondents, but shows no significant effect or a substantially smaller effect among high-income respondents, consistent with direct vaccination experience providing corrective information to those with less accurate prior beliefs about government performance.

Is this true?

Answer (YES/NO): YES